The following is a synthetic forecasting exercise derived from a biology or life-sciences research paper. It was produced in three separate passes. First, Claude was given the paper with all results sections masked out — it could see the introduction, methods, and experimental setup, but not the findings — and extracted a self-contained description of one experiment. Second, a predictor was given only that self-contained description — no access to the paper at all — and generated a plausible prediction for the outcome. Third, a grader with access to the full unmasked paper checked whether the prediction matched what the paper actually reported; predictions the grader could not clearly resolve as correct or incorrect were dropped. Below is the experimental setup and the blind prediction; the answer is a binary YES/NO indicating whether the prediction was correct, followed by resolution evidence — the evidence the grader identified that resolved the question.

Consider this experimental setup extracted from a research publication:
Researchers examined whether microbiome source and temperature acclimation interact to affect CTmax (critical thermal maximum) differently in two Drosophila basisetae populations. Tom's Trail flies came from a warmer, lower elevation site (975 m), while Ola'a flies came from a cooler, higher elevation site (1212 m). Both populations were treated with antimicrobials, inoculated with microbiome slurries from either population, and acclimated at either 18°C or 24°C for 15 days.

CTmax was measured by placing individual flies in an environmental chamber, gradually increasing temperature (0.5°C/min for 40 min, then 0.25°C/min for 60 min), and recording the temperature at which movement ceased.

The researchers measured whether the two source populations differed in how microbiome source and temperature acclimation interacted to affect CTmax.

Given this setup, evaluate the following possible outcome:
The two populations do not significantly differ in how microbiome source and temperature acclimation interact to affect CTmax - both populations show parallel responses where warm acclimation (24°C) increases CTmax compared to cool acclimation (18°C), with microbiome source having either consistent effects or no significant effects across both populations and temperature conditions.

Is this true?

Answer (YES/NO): NO